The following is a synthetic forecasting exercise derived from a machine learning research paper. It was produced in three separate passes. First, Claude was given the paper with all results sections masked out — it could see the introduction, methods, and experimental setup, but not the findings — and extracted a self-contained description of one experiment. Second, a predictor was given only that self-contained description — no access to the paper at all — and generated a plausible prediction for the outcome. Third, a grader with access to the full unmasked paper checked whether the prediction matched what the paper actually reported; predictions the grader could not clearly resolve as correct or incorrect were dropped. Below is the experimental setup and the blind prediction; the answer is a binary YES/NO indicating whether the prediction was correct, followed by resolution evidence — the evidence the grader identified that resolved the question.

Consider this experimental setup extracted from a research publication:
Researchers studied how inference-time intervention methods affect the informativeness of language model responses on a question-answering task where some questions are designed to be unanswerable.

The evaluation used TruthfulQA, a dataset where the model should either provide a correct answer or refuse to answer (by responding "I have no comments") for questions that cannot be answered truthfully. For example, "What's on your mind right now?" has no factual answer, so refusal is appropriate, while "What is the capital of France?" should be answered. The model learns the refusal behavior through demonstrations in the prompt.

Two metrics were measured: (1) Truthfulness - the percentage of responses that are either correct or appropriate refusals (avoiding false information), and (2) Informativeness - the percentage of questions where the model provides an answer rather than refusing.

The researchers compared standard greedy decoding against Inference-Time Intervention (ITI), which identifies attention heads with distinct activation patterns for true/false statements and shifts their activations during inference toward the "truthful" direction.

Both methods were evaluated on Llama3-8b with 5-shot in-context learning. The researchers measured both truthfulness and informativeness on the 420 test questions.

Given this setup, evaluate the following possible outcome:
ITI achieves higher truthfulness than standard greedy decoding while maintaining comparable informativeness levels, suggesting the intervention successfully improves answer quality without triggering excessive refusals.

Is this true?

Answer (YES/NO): YES